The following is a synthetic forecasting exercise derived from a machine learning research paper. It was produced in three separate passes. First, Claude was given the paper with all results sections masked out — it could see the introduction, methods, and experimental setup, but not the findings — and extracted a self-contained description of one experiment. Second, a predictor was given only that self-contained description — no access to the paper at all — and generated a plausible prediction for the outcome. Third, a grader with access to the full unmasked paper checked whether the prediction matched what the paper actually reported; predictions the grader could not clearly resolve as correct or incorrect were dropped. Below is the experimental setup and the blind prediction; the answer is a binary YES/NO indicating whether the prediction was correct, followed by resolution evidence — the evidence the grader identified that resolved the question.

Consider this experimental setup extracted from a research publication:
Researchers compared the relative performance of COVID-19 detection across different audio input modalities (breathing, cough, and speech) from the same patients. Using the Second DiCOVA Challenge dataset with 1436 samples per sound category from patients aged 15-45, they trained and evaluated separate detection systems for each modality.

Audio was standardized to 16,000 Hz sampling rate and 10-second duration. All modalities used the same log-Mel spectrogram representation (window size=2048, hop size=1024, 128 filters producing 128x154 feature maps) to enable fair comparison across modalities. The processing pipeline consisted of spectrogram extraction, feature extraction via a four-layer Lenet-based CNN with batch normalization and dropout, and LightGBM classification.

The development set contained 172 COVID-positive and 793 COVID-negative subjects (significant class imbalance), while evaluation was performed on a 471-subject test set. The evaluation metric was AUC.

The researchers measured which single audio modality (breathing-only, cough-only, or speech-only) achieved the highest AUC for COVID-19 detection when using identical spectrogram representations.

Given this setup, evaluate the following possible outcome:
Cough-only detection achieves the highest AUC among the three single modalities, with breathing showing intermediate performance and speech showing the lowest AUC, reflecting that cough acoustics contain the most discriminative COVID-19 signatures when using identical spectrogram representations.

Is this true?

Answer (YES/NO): NO